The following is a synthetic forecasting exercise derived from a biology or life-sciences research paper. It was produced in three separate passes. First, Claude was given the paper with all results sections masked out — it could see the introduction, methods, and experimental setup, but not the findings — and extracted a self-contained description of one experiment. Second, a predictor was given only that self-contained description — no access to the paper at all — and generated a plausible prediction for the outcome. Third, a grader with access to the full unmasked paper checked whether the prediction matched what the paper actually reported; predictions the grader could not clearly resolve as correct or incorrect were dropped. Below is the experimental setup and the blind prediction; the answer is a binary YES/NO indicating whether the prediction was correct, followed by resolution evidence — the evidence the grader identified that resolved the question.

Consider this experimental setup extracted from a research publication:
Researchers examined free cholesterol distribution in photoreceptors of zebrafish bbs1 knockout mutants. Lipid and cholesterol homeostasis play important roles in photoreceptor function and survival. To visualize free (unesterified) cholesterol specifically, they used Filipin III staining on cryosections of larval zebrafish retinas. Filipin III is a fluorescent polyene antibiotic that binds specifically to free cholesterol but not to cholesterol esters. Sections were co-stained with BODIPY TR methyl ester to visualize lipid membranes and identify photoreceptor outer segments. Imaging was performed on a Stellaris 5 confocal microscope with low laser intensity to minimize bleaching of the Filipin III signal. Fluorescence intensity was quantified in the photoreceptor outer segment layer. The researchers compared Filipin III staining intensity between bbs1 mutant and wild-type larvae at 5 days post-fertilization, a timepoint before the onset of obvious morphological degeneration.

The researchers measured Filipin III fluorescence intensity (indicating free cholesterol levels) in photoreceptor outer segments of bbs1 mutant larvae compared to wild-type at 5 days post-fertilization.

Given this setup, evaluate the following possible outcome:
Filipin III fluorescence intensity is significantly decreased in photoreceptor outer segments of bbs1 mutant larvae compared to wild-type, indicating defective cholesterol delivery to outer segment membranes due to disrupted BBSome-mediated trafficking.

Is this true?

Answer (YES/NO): NO